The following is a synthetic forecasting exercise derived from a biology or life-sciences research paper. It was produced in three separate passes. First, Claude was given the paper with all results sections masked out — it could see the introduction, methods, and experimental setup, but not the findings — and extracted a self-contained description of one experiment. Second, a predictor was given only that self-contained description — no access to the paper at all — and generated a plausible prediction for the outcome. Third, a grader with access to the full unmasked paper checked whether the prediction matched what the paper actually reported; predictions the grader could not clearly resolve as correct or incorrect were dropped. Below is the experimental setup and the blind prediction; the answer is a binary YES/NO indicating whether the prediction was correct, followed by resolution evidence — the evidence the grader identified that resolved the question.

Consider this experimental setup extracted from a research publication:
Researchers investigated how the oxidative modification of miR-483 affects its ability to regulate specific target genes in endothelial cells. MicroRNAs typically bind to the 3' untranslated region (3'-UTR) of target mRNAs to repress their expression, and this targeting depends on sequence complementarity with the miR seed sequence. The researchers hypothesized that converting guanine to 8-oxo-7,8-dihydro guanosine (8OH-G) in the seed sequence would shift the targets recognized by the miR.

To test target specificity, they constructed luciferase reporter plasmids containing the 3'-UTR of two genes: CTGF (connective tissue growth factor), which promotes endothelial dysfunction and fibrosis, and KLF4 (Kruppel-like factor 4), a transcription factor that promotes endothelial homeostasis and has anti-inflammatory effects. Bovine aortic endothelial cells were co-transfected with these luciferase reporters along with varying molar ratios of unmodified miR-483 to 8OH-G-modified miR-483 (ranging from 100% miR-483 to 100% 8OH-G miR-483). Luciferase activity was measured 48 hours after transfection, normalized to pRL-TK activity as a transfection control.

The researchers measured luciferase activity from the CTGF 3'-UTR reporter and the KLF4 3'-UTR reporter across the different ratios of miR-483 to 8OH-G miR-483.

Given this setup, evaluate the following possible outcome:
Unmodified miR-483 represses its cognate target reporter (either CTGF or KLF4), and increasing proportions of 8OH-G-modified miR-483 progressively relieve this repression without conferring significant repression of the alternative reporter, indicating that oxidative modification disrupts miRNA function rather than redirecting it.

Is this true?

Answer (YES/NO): NO